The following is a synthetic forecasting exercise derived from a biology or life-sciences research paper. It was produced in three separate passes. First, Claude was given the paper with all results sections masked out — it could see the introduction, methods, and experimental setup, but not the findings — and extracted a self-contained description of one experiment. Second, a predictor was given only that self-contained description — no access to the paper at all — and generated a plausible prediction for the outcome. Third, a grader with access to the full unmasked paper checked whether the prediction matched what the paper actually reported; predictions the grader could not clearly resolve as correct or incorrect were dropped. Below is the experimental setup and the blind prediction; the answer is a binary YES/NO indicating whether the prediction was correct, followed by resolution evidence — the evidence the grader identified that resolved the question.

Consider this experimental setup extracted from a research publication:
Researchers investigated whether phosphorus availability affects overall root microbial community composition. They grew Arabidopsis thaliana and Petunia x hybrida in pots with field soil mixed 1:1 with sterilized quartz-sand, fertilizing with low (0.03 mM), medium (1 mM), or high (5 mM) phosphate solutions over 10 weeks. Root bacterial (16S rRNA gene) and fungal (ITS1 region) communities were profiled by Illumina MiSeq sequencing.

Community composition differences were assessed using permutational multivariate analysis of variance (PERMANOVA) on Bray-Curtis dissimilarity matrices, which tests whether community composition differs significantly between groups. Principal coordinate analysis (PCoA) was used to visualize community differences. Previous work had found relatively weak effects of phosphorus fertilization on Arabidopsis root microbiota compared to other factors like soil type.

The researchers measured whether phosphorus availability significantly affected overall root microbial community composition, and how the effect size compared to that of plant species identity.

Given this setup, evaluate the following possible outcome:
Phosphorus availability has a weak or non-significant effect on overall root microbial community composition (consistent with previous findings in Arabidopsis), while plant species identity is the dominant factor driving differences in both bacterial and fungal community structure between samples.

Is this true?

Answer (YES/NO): NO